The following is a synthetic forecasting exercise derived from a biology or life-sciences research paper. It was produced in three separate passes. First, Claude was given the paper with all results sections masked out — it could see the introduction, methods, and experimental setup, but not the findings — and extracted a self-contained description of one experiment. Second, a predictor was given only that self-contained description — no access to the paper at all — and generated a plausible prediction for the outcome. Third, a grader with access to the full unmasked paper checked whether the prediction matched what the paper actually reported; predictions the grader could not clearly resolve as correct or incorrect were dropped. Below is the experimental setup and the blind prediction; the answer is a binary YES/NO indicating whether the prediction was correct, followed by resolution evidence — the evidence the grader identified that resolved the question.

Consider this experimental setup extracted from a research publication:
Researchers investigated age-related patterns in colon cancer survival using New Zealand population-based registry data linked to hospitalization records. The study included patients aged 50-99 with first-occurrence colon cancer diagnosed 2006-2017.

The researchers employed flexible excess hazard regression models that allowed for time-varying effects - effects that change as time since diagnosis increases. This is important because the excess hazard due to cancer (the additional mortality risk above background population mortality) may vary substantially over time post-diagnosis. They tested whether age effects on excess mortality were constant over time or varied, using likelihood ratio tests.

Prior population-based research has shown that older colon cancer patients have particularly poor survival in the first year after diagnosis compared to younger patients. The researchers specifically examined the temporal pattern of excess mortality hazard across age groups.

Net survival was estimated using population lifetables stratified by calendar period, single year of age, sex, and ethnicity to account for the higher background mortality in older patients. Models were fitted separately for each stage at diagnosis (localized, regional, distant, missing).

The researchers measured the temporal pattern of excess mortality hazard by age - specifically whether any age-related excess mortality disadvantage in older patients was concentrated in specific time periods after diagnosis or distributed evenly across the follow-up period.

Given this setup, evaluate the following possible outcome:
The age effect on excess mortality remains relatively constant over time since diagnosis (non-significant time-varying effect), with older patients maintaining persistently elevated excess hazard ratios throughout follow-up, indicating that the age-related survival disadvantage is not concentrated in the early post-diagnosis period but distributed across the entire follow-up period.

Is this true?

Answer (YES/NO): NO